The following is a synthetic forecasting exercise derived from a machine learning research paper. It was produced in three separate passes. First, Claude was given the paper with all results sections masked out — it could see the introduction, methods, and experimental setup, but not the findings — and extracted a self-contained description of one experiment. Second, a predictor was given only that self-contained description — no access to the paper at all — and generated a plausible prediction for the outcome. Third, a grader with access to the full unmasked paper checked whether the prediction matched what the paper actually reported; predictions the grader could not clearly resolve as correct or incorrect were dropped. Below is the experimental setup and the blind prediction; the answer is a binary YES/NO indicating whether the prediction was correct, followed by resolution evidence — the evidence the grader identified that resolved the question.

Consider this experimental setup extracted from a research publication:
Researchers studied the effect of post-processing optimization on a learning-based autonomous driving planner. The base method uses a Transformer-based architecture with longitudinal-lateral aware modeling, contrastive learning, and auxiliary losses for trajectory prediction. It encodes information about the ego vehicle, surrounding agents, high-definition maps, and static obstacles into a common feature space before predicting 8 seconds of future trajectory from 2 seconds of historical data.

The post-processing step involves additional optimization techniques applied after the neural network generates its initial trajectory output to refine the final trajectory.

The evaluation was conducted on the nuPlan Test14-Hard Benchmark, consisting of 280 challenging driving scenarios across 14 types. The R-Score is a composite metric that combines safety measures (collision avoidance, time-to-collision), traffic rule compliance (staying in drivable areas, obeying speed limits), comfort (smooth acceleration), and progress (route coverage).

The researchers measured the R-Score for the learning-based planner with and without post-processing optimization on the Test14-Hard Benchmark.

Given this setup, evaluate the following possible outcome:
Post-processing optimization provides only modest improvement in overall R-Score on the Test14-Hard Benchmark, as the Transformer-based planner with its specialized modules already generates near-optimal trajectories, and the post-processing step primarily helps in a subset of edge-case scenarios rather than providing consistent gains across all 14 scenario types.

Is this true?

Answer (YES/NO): NO